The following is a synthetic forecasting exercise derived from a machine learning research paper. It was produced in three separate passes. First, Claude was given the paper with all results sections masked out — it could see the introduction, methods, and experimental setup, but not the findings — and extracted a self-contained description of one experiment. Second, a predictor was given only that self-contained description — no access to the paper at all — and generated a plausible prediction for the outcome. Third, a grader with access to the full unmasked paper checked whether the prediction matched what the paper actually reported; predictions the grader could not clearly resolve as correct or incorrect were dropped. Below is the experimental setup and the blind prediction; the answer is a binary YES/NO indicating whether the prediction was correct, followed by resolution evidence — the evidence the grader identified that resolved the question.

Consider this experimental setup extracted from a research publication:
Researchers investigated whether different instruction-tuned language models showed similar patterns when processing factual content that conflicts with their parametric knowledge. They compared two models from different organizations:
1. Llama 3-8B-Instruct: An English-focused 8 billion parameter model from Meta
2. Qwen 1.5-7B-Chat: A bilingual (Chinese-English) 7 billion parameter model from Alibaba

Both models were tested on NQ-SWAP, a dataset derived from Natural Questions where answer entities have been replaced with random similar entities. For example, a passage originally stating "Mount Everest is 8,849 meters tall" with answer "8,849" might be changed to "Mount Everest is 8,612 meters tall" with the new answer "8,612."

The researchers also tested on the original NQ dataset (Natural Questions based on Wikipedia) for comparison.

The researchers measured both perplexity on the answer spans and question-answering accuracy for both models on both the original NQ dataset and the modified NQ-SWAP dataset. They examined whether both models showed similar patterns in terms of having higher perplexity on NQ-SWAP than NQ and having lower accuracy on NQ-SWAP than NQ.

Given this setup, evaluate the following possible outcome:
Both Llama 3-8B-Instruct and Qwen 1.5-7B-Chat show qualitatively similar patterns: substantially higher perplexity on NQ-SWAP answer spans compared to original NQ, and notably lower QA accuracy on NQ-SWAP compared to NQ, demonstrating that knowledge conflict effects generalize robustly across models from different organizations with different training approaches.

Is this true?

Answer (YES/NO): YES